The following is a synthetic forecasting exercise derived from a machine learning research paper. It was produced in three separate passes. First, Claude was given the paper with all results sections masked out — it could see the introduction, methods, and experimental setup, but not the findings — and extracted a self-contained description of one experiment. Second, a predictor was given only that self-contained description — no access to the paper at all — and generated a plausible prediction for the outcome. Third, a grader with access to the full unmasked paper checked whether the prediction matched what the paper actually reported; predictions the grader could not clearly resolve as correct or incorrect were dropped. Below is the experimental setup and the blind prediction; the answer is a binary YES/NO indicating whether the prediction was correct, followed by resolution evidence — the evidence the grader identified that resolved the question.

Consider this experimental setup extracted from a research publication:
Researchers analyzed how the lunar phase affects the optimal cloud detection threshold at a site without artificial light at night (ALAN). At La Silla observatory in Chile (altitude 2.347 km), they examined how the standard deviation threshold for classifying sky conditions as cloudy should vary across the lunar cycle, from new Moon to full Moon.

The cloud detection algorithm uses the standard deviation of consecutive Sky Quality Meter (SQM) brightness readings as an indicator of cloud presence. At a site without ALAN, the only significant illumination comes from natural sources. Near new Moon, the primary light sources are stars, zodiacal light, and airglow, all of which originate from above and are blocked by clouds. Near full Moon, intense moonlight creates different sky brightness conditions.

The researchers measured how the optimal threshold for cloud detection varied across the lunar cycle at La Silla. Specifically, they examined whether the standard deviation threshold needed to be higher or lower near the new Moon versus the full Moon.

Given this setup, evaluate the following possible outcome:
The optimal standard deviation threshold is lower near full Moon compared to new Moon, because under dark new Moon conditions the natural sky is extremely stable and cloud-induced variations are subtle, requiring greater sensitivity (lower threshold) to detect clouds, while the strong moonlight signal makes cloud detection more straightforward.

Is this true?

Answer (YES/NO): NO